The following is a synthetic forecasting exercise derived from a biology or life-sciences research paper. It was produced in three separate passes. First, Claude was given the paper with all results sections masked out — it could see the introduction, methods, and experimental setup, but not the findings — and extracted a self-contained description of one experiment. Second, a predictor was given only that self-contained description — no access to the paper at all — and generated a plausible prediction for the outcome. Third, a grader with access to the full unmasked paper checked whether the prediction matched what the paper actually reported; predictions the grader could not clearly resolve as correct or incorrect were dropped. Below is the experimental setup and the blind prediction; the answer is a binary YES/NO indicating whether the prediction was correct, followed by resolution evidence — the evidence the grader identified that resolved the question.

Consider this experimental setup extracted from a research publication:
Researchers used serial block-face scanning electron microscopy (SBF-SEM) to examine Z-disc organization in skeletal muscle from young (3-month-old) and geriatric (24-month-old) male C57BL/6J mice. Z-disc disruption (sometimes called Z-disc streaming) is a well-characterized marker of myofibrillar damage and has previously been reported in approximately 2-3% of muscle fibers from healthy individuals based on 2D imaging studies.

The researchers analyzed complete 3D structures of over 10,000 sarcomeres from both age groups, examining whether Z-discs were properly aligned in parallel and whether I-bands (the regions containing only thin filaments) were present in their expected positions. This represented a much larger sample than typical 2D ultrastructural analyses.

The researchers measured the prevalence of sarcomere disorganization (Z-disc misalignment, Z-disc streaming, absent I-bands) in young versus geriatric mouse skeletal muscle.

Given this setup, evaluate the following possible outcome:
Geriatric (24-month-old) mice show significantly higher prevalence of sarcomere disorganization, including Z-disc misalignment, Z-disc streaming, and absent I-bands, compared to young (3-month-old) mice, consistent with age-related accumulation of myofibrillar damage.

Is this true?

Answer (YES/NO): NO